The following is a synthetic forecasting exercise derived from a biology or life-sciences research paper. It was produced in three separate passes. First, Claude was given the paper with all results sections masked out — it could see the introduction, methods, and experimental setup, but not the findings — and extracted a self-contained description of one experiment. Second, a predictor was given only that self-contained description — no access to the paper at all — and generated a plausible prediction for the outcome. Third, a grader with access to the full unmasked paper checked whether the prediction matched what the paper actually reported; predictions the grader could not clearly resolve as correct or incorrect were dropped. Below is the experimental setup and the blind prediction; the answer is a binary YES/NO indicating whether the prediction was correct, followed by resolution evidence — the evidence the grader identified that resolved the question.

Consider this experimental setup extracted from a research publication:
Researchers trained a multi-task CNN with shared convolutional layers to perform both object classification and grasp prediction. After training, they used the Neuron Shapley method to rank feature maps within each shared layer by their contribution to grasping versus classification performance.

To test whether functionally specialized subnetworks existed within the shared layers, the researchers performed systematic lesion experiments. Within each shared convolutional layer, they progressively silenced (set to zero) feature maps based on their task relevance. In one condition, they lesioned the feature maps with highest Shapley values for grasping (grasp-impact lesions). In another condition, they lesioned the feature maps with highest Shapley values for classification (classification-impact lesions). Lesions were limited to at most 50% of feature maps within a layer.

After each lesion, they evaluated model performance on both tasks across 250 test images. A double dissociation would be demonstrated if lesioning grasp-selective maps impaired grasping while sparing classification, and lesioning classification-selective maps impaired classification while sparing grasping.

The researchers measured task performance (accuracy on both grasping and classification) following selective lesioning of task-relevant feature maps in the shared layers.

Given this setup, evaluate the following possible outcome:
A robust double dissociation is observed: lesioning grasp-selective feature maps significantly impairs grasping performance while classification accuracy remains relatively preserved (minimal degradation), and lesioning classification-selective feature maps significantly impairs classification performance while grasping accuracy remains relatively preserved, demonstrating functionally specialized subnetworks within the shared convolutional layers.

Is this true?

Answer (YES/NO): YES